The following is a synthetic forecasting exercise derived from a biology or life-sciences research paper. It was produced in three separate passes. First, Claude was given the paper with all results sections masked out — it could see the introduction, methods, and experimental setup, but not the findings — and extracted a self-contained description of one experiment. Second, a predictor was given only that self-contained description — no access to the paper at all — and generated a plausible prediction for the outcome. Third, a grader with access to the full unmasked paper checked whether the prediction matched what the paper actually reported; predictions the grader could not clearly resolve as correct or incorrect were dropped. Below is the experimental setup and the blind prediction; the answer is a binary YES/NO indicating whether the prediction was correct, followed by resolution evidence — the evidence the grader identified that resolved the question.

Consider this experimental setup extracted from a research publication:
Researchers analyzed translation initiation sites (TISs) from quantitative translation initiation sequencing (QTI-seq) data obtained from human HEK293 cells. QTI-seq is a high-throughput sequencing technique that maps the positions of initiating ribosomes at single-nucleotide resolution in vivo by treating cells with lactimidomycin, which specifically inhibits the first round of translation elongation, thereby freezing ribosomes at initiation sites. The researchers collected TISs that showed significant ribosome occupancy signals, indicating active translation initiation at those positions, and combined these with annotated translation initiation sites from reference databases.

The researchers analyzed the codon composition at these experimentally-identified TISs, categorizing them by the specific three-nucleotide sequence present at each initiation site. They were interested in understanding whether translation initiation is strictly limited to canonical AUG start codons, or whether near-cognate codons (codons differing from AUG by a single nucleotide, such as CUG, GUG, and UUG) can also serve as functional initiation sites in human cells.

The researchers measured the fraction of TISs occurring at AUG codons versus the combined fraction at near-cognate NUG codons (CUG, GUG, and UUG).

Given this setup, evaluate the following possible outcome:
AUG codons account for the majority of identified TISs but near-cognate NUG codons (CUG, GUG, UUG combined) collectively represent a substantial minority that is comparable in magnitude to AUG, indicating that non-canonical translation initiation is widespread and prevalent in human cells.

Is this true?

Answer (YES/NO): NO